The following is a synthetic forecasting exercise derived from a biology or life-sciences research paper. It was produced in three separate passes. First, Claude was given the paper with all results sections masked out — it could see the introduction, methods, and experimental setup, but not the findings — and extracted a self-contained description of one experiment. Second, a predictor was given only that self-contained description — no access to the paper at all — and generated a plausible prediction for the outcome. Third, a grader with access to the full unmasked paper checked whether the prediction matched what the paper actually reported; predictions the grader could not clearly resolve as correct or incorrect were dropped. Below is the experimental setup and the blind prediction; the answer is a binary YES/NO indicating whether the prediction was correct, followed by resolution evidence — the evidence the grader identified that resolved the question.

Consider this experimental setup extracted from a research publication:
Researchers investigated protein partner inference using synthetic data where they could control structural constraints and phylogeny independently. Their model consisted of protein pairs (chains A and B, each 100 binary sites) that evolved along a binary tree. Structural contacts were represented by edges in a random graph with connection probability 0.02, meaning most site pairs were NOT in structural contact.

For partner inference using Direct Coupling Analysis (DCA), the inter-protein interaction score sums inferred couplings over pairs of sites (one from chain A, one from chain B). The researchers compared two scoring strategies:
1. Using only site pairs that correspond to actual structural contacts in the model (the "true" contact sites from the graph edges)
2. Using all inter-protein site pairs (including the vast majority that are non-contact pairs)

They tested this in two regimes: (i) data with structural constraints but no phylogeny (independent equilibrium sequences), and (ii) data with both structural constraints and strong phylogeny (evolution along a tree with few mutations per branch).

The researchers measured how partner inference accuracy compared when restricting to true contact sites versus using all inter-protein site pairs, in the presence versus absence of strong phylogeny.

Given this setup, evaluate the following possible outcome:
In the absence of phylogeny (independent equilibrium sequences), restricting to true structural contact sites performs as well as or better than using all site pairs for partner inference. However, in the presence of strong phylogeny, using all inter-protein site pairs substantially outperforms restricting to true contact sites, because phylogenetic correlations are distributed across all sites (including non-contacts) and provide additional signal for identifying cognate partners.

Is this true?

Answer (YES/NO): YES